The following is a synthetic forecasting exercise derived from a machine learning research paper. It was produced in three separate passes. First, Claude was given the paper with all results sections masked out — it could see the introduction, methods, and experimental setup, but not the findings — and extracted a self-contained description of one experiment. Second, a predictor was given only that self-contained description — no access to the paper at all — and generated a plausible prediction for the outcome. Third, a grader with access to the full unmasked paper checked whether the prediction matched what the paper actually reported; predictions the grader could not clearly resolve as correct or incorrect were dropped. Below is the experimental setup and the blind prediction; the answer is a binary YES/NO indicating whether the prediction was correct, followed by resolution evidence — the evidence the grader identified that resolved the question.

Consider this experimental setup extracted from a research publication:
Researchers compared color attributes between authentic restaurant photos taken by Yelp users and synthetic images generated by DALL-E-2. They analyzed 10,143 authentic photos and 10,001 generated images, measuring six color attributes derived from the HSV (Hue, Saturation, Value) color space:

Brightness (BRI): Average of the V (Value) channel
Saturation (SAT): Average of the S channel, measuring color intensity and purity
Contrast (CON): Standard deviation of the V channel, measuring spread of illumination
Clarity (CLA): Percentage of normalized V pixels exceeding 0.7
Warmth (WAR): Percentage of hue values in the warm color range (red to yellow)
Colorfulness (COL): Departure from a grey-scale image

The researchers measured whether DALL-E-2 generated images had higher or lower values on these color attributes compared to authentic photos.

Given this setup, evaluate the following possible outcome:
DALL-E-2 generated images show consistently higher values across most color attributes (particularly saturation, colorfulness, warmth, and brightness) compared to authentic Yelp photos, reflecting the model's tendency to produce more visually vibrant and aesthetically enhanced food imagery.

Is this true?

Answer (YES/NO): YES